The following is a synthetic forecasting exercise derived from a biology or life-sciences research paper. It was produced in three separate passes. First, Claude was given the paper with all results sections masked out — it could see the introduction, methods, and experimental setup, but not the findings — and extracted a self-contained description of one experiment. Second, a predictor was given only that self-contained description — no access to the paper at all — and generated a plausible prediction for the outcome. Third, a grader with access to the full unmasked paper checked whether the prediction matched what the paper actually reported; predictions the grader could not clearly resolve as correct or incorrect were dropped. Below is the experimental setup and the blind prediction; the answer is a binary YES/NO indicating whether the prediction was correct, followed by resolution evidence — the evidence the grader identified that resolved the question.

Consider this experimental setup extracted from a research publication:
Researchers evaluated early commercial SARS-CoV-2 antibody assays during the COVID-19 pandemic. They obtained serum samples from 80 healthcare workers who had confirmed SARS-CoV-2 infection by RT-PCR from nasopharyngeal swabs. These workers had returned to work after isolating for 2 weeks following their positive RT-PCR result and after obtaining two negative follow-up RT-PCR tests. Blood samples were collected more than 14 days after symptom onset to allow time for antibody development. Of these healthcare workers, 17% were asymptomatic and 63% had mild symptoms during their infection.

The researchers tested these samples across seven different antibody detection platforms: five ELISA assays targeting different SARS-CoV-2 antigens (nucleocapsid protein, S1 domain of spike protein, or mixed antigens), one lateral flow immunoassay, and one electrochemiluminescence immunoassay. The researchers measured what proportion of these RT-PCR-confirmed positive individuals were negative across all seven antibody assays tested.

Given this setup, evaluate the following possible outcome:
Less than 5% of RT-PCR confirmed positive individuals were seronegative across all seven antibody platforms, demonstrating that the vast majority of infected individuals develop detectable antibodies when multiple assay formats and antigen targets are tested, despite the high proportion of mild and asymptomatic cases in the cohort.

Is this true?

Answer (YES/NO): YES